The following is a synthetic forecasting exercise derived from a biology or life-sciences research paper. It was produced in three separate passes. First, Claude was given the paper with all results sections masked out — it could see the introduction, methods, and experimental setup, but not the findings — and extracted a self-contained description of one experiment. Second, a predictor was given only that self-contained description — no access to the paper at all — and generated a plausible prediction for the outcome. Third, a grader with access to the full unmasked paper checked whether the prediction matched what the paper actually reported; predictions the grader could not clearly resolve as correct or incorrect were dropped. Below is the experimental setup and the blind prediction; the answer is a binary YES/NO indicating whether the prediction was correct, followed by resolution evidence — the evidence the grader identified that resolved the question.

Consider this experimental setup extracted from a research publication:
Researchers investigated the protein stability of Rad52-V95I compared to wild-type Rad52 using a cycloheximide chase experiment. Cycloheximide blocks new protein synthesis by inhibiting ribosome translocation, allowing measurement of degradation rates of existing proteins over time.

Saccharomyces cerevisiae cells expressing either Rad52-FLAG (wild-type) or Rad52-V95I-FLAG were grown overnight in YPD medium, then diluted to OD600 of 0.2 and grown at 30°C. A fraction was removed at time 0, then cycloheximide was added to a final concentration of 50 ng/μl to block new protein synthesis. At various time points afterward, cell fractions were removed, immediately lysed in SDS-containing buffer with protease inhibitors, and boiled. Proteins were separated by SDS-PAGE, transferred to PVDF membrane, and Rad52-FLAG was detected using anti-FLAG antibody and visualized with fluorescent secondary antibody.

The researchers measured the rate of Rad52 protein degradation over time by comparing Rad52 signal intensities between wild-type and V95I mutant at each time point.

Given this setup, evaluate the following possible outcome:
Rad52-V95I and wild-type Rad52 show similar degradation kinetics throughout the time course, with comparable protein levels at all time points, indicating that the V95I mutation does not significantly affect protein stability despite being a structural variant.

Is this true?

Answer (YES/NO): NO